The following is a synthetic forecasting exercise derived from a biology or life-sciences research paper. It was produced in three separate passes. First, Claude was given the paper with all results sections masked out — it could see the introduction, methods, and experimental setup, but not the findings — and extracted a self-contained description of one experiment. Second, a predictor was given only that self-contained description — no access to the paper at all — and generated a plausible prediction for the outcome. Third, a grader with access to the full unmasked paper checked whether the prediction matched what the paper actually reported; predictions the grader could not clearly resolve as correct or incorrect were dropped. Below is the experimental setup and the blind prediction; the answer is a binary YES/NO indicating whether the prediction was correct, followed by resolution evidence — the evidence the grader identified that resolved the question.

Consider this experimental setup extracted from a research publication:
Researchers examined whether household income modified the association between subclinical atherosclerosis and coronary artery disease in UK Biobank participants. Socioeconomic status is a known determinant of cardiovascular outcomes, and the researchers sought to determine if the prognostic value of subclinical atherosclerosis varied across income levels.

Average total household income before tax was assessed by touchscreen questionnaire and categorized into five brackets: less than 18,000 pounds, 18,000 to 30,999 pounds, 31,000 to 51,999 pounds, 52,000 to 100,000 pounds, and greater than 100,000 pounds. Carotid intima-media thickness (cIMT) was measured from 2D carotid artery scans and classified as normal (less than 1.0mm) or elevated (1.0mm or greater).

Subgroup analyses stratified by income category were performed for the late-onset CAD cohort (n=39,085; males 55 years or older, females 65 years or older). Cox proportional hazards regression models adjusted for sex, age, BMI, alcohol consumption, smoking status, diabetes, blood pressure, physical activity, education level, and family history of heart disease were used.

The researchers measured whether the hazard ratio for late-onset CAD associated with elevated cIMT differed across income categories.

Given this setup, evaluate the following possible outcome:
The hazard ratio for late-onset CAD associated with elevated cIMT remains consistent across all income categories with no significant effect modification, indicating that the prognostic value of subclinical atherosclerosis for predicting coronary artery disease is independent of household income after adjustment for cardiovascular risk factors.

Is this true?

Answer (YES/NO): YES